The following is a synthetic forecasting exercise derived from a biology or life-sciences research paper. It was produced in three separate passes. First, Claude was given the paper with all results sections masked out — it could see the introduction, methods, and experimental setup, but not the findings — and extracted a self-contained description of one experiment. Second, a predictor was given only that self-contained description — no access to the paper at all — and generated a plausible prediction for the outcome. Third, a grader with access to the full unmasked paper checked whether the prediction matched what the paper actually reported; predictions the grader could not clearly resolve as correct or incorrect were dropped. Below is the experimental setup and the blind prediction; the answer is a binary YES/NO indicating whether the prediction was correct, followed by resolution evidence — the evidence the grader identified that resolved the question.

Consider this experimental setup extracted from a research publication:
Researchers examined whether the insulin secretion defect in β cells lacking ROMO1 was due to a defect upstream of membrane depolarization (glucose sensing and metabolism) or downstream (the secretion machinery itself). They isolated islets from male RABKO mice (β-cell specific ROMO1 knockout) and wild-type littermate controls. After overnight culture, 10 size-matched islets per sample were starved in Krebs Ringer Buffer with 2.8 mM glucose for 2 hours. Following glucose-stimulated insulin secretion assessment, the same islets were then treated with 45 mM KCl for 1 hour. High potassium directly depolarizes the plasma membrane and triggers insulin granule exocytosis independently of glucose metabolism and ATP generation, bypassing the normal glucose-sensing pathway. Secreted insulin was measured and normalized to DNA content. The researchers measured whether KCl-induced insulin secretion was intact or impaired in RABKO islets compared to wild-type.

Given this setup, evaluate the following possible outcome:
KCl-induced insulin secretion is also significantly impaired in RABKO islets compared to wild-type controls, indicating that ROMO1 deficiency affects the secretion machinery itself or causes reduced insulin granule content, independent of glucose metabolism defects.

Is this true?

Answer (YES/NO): NO